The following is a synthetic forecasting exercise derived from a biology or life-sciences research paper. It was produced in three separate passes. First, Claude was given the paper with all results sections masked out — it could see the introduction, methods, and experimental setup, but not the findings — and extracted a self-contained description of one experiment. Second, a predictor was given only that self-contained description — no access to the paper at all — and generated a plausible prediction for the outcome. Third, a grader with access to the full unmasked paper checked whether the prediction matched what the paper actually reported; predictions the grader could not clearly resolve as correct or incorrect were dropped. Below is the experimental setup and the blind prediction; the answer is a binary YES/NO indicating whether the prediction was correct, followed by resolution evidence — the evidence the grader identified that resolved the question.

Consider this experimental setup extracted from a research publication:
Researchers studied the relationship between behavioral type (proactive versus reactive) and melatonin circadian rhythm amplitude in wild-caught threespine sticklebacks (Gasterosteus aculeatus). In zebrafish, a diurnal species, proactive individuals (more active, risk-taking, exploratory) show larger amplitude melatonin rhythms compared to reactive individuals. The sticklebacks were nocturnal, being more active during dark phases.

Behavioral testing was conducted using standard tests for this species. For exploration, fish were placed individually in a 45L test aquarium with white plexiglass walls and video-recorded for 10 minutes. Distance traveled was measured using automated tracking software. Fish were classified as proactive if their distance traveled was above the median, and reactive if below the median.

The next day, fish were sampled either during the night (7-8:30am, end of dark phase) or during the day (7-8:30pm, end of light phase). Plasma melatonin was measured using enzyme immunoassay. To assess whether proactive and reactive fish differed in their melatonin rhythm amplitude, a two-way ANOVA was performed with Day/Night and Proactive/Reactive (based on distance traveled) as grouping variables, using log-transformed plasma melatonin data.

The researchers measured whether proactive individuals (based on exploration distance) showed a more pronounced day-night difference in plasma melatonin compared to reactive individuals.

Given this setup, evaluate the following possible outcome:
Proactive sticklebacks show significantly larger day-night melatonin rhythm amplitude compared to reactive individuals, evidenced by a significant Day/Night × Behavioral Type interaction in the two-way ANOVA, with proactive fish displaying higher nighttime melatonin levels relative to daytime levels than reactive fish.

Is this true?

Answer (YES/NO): NO